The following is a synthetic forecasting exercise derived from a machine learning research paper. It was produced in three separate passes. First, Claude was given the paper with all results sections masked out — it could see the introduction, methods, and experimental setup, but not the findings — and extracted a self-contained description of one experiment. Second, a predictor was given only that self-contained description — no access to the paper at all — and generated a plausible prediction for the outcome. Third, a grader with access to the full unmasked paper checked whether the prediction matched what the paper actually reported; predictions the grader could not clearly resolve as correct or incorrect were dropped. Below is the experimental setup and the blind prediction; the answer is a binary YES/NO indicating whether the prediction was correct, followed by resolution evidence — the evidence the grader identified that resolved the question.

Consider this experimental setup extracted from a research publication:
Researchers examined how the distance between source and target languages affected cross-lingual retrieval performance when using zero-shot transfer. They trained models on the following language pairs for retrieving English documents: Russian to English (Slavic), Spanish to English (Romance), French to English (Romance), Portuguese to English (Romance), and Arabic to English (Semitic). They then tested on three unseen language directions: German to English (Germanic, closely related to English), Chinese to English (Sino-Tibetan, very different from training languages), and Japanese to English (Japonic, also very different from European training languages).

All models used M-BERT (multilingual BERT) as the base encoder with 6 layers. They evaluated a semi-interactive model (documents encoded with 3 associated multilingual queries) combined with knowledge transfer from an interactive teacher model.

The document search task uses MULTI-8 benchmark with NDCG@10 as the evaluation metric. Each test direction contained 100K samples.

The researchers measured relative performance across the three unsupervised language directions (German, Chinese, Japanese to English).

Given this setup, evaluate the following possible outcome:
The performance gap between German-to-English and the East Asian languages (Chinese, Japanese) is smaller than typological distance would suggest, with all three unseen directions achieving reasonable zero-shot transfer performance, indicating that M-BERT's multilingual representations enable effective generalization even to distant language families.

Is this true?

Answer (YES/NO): NO